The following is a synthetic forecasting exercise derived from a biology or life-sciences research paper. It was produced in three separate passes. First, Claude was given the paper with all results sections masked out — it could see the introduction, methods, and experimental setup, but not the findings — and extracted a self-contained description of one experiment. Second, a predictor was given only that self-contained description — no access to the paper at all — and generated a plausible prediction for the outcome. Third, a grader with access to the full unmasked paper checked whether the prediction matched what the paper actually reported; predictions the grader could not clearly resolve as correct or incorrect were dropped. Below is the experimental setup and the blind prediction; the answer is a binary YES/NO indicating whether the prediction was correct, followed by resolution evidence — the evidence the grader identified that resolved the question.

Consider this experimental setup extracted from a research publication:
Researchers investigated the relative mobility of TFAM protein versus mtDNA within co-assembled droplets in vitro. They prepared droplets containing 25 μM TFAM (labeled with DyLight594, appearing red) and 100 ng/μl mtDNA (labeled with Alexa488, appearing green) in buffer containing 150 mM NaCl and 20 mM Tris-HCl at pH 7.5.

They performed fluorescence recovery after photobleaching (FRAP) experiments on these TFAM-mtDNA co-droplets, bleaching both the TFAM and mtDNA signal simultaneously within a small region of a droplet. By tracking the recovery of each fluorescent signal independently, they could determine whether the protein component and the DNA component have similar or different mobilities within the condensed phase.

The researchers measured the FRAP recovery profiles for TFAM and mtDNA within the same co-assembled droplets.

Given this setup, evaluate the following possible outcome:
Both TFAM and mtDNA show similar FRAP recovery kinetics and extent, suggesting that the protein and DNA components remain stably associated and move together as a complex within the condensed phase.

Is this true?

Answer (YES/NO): NO